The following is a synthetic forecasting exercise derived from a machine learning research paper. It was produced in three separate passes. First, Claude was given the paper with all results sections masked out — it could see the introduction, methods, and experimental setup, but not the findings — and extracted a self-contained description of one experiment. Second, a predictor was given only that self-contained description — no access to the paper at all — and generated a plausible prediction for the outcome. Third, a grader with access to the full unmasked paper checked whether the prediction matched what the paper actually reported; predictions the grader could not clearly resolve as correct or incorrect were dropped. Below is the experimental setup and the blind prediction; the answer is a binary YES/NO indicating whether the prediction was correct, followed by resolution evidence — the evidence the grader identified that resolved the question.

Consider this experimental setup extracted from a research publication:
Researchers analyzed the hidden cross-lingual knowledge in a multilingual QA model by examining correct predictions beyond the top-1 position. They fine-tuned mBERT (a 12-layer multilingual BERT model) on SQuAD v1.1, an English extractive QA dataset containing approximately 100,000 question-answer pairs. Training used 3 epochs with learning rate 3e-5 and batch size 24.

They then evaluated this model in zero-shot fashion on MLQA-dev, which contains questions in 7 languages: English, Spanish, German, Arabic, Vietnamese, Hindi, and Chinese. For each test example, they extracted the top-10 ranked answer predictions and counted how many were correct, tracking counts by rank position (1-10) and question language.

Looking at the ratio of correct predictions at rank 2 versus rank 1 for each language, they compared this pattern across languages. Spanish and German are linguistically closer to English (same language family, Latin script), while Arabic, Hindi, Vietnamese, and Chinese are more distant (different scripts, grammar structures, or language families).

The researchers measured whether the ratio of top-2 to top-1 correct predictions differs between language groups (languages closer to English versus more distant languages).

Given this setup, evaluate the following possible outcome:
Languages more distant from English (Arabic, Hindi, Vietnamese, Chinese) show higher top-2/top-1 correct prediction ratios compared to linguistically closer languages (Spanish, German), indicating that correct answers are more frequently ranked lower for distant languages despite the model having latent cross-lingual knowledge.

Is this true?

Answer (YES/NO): NO